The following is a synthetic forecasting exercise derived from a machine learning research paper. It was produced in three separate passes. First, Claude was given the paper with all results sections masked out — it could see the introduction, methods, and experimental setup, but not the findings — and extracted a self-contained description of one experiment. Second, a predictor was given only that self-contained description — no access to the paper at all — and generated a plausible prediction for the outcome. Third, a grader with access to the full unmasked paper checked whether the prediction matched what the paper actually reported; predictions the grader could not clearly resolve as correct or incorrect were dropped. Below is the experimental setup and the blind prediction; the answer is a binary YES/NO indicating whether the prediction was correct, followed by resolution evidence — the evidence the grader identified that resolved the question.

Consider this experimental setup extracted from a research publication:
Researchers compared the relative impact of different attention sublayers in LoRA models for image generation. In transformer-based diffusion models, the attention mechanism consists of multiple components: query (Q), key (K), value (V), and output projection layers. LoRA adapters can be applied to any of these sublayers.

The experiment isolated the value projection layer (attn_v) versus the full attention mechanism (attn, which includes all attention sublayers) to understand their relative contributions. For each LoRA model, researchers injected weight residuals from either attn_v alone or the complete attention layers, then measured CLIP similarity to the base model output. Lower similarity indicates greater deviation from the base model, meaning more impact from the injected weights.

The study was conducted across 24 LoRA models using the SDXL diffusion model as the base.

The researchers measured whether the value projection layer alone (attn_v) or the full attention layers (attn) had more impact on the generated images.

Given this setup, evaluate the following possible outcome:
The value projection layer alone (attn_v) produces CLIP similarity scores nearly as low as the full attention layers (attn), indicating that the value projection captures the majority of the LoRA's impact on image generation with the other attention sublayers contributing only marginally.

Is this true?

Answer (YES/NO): NO